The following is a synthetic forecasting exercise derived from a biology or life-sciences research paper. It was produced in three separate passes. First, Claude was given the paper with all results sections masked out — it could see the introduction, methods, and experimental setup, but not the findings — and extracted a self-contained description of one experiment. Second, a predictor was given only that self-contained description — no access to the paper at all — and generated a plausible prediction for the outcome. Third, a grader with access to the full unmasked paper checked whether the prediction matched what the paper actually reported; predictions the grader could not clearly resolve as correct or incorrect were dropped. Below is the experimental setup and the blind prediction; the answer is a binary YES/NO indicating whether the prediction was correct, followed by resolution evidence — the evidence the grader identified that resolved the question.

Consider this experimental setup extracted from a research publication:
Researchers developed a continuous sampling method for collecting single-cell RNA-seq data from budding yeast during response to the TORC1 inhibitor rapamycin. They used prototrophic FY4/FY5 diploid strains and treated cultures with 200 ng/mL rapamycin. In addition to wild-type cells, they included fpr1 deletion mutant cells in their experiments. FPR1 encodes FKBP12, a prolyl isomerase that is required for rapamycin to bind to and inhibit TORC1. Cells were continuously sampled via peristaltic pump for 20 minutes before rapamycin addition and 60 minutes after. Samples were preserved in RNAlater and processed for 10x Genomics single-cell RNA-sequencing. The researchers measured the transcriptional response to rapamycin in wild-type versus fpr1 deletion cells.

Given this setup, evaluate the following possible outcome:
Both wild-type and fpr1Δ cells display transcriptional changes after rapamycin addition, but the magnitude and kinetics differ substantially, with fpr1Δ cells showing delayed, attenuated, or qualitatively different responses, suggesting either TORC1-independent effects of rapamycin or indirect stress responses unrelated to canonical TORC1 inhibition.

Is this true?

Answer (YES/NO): NO